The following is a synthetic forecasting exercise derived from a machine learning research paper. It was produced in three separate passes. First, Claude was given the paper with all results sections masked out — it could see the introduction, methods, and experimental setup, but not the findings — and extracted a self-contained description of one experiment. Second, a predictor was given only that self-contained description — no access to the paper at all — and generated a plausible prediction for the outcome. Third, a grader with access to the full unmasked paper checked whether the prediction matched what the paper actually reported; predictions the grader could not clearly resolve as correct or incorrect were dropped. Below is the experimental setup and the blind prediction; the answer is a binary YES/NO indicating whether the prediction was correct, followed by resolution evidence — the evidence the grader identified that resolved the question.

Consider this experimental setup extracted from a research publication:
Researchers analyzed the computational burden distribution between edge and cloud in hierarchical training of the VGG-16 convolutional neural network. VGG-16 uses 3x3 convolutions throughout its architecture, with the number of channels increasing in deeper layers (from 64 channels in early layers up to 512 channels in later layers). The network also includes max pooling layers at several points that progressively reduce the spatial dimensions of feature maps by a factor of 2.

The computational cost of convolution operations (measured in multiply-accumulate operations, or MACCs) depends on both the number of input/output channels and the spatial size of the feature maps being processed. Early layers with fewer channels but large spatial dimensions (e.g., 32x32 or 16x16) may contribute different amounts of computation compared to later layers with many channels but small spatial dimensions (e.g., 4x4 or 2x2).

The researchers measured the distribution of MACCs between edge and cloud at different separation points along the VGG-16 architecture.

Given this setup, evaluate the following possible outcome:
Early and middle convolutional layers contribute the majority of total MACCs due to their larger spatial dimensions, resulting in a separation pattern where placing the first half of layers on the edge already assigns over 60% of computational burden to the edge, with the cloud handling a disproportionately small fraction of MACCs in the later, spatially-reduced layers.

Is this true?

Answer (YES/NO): NO